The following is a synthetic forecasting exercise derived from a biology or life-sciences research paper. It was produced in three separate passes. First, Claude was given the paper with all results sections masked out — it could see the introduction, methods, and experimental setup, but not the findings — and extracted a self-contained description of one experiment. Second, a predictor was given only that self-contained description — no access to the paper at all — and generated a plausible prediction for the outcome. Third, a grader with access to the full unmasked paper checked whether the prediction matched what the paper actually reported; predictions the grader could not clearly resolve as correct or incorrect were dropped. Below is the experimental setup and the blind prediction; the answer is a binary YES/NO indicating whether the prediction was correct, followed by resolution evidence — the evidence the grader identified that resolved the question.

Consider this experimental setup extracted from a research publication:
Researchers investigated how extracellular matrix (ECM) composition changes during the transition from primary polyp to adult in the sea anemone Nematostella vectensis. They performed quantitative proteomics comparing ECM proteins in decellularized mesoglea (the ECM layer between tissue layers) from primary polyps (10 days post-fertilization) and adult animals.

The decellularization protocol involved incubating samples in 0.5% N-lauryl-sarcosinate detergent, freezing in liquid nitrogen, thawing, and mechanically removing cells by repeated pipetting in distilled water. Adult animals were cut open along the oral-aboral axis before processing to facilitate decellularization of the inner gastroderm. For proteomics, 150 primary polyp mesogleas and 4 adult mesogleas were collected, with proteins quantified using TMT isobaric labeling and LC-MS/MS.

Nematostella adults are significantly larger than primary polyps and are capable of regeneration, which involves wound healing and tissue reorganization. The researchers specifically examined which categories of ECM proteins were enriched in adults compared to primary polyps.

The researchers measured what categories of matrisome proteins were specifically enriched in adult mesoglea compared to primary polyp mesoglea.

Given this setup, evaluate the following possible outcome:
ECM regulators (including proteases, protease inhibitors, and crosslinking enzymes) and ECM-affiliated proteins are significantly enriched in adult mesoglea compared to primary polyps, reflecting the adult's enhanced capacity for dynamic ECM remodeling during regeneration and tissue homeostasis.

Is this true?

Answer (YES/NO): NO